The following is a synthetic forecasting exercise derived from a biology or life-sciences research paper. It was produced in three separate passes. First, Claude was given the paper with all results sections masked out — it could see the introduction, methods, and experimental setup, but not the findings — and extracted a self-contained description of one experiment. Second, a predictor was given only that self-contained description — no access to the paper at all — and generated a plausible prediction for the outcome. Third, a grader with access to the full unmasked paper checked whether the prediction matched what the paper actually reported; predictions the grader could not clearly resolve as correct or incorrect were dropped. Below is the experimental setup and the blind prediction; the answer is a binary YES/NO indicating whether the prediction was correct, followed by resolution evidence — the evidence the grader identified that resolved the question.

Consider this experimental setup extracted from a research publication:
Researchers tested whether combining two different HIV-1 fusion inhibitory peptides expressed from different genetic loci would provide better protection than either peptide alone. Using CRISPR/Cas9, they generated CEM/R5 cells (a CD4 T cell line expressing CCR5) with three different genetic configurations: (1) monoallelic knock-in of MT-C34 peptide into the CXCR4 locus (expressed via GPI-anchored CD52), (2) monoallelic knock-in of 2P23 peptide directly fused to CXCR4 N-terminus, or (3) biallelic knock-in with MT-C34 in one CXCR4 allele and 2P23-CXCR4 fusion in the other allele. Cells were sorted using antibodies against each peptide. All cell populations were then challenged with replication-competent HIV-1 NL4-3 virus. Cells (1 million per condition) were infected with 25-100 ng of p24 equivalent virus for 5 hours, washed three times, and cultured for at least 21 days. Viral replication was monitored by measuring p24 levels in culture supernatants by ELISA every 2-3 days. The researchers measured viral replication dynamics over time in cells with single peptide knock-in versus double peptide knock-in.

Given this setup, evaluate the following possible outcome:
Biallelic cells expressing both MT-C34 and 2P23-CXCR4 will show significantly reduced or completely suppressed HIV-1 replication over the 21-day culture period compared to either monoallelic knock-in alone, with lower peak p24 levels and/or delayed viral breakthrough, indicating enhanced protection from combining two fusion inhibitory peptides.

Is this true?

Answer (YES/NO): YES